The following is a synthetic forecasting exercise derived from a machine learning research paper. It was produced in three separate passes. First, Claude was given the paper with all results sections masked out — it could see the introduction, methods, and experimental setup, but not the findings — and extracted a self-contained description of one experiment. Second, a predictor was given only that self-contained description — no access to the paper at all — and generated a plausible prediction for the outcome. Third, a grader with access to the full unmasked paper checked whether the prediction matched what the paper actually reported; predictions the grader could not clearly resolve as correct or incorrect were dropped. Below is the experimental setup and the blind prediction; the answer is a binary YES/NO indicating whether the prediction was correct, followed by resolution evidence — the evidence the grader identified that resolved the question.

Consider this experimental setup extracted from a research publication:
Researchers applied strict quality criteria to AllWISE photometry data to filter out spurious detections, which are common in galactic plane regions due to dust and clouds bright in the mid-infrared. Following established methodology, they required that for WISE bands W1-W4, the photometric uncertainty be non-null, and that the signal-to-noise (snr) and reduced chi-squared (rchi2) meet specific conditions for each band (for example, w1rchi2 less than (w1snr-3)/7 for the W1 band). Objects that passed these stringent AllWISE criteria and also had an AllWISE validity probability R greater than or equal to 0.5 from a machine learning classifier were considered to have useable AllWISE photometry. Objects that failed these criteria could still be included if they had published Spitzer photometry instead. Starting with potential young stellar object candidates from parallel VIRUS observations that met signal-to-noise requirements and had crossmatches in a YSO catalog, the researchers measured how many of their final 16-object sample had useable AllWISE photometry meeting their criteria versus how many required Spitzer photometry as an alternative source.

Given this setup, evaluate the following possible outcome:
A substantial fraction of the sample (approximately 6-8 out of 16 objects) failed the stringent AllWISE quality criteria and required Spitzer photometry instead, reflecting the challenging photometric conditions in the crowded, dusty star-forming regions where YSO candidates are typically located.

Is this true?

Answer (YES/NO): YES